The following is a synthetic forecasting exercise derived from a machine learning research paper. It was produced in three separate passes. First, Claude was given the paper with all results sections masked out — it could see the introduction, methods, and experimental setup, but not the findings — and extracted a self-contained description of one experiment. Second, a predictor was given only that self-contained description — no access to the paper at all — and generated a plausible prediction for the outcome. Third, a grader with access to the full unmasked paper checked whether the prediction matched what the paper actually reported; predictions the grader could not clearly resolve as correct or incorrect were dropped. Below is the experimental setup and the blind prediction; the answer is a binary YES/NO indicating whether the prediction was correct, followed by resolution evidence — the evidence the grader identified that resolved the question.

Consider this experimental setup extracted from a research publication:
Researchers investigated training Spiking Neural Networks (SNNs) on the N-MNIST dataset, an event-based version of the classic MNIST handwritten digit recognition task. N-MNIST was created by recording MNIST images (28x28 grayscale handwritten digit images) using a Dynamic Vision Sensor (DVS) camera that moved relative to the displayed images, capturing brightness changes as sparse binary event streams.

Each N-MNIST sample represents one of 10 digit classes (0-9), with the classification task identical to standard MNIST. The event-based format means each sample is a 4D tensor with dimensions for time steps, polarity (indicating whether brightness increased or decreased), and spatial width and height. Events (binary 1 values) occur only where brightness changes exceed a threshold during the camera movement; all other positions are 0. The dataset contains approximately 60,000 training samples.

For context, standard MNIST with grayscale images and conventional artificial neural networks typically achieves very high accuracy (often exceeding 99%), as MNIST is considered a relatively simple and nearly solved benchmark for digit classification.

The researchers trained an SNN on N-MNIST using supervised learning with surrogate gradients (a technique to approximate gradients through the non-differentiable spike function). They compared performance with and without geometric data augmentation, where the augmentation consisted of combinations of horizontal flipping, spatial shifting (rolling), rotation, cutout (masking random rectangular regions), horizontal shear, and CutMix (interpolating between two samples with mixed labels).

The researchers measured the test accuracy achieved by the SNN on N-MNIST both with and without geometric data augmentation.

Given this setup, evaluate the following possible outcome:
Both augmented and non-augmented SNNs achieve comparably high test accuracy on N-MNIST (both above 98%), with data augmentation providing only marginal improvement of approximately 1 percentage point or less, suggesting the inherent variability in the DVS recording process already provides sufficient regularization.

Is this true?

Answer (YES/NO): YES